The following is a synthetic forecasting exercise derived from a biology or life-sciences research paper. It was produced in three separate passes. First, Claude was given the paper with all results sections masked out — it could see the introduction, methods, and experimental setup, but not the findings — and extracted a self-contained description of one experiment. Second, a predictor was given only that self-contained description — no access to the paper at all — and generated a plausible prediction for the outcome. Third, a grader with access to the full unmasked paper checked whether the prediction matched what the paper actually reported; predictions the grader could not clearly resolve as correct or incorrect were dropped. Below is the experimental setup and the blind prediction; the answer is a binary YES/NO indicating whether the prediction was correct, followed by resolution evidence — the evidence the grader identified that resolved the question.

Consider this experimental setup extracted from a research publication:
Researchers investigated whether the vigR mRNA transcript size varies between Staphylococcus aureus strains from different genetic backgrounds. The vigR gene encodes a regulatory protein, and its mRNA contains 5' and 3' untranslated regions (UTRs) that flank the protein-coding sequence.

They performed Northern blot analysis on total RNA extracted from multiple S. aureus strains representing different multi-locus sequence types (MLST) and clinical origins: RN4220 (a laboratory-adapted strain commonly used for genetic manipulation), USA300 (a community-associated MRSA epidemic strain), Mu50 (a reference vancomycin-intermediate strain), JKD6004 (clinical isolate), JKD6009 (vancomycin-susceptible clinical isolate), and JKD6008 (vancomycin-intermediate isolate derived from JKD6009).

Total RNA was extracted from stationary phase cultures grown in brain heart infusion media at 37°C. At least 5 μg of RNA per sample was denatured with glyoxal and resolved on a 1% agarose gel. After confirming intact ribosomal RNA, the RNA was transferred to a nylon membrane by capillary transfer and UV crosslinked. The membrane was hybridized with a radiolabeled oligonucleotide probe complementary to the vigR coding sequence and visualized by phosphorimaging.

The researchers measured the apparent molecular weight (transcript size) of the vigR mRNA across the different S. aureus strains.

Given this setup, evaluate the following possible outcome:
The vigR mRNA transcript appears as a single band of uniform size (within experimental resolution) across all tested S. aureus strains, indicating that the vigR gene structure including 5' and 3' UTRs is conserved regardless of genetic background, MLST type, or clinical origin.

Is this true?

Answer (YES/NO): NO